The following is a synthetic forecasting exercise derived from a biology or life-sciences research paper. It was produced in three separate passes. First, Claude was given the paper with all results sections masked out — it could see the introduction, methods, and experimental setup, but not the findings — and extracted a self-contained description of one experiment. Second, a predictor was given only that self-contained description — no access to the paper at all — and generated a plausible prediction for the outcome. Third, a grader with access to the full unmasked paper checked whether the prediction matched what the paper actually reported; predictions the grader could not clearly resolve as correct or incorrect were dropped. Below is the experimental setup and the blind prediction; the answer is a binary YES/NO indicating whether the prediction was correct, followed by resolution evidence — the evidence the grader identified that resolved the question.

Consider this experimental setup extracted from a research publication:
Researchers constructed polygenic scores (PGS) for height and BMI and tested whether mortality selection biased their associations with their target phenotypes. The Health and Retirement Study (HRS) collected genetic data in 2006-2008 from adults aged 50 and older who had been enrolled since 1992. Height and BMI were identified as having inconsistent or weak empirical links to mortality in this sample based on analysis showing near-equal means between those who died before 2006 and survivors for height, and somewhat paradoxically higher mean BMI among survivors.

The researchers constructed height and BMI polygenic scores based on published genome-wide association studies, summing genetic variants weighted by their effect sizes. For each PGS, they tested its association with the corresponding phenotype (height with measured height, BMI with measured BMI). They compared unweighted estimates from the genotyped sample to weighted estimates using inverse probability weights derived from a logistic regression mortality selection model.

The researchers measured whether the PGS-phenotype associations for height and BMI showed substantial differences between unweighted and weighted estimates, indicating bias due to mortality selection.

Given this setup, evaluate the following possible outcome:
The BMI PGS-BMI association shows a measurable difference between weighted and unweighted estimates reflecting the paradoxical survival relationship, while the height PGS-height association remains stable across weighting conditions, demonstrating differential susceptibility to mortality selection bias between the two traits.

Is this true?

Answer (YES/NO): NO